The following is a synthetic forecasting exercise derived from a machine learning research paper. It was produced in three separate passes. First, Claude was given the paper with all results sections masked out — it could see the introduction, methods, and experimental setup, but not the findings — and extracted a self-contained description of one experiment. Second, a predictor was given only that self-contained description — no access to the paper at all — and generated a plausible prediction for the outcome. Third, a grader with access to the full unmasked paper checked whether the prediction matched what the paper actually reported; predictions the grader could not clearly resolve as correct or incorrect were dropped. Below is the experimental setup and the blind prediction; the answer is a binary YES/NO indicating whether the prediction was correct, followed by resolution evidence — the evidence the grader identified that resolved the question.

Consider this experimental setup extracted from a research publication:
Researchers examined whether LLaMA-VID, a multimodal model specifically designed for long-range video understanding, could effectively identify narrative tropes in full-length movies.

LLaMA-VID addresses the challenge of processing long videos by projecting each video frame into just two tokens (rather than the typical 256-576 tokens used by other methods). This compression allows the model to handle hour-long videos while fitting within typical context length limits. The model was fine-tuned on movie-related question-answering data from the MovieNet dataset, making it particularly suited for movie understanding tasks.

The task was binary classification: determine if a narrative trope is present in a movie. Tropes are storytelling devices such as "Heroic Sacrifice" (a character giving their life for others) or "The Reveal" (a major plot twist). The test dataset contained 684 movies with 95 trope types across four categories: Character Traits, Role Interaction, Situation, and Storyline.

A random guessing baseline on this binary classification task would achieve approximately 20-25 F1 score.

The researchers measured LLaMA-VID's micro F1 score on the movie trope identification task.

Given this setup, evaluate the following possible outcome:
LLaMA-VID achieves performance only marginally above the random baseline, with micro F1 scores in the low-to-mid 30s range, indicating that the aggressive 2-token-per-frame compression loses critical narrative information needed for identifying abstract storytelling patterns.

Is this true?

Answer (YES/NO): NO